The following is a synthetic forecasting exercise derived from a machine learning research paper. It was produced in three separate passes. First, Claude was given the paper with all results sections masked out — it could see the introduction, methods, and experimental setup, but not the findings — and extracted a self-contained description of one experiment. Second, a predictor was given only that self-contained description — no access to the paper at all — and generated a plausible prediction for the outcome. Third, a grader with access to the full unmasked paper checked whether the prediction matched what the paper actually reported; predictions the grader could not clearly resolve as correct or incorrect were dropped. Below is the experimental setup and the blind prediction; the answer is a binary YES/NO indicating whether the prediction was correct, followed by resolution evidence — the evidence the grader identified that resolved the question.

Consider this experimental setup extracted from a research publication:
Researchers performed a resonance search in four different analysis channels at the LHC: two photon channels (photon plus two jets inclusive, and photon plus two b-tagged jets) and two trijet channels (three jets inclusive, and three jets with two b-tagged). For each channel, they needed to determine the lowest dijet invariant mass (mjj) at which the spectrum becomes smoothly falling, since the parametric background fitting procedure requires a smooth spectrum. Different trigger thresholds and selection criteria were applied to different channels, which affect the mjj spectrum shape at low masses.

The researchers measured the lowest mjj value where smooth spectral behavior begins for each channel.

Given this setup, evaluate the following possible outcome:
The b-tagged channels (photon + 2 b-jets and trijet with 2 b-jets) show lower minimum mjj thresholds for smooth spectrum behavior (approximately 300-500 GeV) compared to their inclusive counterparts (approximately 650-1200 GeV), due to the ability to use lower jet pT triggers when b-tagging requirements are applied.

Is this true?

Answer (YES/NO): NO